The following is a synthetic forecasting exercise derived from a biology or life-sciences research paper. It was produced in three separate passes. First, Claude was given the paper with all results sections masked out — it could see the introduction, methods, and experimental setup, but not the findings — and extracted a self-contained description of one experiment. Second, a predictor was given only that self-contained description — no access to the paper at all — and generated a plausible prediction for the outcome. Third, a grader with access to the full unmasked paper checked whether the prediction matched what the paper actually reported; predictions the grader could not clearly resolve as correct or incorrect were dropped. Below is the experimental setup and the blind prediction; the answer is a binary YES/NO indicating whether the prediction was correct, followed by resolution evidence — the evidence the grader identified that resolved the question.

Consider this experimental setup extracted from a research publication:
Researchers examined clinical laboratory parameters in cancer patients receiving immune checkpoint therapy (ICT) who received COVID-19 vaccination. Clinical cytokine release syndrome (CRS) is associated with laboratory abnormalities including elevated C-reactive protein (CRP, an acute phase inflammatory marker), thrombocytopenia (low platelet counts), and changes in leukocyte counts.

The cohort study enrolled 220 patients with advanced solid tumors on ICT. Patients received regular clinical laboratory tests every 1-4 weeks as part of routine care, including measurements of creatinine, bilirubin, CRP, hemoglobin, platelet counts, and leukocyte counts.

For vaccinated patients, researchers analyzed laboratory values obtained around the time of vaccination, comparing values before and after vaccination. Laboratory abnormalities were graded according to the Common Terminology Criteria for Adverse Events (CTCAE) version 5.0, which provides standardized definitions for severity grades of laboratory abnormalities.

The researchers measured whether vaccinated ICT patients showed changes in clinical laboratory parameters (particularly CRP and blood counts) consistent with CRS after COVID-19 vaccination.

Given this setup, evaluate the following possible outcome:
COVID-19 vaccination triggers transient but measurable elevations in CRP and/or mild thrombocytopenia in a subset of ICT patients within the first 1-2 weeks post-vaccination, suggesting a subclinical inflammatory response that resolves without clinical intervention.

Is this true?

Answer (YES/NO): YES